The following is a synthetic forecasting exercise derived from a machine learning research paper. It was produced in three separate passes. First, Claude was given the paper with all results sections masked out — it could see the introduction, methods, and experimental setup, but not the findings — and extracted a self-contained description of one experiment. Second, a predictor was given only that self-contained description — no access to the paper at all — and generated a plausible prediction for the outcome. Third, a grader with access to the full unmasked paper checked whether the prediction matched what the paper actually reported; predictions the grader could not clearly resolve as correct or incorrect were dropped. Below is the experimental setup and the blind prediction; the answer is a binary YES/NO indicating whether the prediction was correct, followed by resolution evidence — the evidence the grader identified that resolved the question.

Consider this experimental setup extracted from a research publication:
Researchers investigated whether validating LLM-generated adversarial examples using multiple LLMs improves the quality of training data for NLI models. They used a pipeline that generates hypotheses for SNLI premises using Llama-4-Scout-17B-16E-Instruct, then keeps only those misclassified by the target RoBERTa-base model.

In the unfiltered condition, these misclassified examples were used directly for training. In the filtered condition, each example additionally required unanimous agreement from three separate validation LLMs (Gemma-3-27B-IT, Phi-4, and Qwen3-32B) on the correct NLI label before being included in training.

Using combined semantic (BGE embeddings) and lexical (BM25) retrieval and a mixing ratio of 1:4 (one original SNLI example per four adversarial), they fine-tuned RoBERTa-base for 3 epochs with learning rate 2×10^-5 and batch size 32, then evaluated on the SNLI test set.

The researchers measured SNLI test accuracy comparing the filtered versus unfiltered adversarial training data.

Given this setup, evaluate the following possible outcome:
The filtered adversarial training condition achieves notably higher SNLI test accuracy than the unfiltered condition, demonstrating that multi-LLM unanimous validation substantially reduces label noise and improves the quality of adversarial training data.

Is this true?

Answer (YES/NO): NO